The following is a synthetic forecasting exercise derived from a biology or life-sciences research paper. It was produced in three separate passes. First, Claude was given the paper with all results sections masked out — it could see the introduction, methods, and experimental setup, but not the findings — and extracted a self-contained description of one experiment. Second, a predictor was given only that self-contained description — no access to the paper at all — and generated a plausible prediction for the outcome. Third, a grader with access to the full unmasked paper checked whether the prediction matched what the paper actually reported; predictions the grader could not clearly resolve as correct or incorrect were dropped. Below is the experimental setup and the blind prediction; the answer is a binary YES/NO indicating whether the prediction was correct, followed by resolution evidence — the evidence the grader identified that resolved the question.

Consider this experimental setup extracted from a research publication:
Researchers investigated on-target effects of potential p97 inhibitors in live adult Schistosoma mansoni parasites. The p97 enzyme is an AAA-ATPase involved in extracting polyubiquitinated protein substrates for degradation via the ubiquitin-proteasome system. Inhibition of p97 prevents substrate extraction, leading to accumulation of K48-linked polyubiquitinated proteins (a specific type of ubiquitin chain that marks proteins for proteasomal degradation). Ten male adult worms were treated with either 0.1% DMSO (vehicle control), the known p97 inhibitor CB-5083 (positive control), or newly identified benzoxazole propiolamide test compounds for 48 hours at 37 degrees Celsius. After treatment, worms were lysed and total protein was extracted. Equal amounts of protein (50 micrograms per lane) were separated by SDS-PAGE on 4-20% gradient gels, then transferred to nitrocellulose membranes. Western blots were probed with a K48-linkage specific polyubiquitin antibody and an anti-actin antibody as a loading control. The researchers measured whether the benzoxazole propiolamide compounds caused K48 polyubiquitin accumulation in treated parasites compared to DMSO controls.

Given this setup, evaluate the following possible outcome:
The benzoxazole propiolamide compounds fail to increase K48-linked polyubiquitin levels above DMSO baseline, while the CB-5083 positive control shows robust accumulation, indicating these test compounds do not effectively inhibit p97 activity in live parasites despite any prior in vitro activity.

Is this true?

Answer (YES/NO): NO